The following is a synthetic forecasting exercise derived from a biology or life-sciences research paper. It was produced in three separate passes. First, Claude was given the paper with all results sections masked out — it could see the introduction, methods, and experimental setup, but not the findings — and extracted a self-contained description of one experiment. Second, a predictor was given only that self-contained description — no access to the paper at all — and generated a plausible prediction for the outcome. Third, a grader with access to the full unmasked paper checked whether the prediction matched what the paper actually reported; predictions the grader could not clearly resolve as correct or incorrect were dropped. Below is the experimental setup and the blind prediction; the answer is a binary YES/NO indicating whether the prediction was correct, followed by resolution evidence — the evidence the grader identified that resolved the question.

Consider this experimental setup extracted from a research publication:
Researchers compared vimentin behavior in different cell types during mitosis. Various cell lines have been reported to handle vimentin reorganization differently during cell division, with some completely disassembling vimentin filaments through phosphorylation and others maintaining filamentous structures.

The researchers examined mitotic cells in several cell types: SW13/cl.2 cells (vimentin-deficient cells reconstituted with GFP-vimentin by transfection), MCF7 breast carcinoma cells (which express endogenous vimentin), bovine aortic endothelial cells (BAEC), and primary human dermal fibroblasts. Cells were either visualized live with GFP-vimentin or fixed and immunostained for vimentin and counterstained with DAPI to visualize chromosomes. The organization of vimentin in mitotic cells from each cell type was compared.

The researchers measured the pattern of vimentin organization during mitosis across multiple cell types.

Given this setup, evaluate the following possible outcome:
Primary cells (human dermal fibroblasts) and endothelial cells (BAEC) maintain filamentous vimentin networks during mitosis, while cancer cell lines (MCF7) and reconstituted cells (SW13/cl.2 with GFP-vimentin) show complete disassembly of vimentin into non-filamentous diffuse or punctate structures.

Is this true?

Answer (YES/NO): NO